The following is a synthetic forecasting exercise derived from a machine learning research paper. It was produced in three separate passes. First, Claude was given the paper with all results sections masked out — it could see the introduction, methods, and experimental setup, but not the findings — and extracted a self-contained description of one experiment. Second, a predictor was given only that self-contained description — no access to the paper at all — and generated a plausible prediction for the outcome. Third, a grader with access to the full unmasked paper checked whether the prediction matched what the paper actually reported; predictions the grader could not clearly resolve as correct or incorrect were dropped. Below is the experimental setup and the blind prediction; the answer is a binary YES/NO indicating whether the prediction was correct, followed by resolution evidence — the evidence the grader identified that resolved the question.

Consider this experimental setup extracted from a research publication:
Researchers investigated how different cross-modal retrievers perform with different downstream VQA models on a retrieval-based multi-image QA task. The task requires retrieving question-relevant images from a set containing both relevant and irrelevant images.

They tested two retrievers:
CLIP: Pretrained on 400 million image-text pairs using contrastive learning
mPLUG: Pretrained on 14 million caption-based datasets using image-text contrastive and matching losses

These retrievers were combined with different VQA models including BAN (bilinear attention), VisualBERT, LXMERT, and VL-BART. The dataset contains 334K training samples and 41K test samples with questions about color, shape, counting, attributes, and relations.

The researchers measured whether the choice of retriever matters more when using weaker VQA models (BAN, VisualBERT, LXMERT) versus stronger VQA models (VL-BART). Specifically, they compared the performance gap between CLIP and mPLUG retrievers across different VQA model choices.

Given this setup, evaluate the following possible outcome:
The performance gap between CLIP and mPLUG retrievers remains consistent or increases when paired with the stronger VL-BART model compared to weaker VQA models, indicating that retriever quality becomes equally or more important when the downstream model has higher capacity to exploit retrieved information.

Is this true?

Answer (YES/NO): YES